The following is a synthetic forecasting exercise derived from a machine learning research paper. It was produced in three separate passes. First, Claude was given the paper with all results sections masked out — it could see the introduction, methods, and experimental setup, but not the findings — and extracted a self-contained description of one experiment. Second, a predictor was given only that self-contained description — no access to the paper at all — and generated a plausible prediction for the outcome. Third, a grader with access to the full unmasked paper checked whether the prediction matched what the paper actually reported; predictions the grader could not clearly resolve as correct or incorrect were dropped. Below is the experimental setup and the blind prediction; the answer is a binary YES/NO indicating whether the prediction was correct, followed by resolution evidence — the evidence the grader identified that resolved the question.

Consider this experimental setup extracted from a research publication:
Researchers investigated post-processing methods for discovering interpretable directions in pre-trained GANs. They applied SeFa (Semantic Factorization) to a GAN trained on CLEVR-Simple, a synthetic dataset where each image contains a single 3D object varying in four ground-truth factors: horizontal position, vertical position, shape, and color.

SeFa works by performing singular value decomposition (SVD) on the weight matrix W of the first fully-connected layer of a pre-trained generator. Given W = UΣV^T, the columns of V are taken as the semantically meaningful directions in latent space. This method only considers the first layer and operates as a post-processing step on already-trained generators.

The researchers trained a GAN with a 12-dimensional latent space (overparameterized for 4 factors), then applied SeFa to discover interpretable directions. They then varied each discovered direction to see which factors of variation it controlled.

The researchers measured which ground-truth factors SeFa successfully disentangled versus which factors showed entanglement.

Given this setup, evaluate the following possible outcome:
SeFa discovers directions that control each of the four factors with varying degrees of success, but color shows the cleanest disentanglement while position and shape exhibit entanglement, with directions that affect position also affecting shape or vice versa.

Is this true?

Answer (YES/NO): NO